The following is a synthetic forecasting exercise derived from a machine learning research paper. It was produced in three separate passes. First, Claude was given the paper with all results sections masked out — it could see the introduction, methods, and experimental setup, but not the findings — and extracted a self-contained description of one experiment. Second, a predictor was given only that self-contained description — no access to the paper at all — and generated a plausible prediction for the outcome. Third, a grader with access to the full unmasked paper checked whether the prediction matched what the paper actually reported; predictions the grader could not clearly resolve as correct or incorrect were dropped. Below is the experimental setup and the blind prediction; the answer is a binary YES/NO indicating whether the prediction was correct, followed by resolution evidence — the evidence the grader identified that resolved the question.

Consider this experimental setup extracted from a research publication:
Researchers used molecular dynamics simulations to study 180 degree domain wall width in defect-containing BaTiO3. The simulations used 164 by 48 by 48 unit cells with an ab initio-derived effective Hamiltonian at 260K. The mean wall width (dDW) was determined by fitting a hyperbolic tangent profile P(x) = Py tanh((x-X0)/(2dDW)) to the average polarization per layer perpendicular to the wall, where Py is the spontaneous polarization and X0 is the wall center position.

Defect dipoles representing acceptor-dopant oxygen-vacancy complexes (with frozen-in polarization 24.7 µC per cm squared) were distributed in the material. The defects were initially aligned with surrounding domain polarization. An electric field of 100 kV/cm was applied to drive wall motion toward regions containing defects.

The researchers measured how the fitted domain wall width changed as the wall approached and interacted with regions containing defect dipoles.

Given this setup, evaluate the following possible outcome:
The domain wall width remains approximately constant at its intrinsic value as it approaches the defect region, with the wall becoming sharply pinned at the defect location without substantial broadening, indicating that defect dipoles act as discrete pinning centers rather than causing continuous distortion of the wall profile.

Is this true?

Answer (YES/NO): YES